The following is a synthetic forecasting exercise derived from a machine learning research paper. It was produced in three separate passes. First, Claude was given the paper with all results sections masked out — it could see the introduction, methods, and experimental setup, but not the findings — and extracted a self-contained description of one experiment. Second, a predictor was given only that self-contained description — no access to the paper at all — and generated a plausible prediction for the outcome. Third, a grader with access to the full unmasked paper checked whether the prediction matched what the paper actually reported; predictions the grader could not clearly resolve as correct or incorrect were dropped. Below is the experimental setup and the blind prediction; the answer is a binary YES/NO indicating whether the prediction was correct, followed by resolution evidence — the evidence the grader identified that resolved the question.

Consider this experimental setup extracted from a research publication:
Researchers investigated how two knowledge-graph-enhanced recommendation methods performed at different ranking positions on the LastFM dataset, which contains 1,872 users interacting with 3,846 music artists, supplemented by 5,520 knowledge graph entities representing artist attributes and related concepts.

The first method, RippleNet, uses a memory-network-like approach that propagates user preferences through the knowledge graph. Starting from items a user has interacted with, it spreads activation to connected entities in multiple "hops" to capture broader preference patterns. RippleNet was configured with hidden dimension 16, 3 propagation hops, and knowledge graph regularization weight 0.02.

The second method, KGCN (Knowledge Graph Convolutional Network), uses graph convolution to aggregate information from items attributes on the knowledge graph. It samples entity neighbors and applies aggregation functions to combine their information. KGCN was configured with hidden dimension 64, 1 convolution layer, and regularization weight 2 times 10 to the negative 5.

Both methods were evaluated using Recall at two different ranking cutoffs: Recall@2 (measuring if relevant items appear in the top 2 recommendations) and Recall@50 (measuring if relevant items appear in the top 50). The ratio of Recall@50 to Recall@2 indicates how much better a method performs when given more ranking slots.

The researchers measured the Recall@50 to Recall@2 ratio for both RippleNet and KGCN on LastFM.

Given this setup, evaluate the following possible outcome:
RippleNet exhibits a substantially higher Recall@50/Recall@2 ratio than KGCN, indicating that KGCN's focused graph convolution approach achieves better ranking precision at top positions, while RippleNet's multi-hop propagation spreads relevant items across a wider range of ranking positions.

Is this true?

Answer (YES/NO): YES